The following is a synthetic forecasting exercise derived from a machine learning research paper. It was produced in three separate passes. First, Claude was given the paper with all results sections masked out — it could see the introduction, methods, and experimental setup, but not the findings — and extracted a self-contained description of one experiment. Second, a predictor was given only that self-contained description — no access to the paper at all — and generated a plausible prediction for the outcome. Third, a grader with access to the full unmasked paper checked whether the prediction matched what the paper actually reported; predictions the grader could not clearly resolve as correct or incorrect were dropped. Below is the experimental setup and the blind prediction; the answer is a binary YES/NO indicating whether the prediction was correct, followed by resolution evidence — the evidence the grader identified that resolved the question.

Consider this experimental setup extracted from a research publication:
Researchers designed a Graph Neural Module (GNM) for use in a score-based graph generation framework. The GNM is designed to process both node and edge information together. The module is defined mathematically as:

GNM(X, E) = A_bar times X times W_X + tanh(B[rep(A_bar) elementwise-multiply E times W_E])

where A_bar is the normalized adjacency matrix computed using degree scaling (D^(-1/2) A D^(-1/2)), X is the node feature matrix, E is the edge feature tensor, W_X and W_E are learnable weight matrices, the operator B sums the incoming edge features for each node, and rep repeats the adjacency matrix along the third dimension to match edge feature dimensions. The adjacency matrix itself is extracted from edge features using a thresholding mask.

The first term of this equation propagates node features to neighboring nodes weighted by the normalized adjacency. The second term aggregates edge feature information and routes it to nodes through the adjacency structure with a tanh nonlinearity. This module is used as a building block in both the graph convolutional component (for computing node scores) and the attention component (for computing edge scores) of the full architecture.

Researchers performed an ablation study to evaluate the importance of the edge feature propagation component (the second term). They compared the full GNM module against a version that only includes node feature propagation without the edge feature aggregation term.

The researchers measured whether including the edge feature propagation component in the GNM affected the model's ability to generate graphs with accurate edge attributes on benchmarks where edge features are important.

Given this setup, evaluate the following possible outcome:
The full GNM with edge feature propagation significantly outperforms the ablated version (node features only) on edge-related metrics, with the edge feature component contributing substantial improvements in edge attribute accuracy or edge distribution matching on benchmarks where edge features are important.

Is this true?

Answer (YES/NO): YES